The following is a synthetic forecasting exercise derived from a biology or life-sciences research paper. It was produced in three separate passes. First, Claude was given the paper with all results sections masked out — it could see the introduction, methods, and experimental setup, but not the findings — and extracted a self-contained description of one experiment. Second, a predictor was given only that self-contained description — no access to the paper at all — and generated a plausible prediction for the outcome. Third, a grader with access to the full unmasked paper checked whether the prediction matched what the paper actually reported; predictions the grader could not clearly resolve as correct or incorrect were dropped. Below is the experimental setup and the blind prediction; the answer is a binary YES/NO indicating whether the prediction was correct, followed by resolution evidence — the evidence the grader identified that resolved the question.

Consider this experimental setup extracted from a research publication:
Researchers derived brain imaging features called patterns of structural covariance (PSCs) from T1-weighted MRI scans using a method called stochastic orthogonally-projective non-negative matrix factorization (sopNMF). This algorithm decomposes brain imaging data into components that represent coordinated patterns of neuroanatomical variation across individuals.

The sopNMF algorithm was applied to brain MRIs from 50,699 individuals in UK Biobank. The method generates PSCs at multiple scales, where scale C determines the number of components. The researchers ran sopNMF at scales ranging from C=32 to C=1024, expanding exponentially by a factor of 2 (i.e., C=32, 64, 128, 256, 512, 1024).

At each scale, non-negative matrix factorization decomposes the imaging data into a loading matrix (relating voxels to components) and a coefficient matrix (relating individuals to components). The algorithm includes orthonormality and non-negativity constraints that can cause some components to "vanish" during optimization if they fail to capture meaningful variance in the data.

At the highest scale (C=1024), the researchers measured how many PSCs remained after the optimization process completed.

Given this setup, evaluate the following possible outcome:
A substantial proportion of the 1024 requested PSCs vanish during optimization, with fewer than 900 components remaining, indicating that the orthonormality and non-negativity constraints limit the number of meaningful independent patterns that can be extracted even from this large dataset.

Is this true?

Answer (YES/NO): NO